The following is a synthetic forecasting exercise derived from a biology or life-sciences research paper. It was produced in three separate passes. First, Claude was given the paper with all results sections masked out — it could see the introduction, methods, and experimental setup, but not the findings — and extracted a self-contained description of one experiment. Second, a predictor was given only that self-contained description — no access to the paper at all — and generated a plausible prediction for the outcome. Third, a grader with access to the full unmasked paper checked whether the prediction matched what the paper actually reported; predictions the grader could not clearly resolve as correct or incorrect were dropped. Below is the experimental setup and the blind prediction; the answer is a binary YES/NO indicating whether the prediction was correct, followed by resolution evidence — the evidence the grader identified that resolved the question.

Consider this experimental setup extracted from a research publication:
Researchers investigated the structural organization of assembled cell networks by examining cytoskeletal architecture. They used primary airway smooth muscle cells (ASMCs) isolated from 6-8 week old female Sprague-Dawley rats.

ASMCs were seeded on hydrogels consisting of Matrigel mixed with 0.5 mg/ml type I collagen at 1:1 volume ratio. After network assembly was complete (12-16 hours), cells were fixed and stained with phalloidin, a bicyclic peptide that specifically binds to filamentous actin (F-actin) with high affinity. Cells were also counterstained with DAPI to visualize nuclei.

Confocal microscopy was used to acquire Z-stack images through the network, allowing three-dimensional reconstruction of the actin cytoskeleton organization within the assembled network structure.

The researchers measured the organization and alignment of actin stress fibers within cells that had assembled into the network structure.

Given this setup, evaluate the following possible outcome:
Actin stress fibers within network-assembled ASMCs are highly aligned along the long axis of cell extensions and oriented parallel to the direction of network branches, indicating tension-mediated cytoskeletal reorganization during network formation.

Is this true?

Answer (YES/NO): YES